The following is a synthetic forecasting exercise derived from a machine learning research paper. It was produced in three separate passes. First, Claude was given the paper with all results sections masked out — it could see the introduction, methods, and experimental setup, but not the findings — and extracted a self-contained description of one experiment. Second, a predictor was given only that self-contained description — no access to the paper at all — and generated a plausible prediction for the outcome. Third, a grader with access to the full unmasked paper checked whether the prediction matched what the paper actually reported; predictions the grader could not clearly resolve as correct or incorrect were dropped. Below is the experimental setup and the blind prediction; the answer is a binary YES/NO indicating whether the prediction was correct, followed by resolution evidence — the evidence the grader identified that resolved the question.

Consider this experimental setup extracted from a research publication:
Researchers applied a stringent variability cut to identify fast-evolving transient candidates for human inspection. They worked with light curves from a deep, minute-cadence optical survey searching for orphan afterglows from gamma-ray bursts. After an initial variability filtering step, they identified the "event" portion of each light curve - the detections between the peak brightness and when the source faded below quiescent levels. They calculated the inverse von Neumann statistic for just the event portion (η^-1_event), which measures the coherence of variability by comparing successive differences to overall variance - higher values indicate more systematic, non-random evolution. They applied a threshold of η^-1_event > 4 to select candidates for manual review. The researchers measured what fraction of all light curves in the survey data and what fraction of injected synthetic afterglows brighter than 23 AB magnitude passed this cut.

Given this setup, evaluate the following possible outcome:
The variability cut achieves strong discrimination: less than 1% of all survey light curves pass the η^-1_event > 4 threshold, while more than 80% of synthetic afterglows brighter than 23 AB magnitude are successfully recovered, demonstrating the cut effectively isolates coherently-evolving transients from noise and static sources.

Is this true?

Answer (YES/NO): NO